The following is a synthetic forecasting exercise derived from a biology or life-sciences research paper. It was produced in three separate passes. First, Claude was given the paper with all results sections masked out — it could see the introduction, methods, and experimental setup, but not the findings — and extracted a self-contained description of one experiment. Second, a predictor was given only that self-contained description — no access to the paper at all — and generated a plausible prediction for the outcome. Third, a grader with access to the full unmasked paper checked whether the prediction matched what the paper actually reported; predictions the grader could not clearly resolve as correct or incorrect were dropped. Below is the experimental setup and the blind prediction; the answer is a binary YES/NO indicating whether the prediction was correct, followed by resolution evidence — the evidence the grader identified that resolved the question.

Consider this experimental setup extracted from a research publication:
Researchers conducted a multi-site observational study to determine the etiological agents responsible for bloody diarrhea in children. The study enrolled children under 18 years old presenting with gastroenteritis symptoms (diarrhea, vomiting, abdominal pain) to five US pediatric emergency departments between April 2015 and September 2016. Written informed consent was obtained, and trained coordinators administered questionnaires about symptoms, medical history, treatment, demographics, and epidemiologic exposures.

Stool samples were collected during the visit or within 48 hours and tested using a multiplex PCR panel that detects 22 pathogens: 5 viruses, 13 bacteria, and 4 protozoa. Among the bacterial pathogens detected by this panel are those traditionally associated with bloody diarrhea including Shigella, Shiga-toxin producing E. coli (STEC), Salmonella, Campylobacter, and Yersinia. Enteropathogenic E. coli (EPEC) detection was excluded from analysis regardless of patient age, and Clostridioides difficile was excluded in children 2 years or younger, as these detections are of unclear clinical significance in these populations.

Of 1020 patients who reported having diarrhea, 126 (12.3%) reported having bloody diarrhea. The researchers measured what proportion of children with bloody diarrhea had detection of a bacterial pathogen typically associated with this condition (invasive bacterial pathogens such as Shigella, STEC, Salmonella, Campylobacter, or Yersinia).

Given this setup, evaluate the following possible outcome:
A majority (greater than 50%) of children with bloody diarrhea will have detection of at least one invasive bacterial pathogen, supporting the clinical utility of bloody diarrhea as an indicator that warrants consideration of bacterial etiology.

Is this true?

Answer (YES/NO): NO